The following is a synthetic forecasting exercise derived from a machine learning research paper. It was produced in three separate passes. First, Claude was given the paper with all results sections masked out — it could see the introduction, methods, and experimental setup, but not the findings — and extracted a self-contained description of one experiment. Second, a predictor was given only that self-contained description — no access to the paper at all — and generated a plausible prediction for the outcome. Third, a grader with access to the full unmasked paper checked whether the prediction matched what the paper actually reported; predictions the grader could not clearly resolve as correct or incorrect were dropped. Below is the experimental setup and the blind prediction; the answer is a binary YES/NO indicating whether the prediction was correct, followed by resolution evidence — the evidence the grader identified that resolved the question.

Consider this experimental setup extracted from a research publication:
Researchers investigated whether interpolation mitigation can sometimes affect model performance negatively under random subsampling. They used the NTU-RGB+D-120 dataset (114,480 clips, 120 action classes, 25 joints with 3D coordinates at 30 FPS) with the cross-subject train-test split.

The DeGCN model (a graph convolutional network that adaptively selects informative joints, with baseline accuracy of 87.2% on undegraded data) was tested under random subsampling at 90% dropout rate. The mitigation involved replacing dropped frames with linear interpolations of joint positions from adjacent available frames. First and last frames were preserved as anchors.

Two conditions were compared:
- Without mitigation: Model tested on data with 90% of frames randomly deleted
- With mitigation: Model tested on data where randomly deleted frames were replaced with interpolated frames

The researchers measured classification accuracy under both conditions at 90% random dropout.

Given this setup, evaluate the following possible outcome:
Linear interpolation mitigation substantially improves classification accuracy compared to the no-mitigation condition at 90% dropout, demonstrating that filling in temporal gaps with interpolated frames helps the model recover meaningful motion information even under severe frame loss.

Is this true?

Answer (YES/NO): NO